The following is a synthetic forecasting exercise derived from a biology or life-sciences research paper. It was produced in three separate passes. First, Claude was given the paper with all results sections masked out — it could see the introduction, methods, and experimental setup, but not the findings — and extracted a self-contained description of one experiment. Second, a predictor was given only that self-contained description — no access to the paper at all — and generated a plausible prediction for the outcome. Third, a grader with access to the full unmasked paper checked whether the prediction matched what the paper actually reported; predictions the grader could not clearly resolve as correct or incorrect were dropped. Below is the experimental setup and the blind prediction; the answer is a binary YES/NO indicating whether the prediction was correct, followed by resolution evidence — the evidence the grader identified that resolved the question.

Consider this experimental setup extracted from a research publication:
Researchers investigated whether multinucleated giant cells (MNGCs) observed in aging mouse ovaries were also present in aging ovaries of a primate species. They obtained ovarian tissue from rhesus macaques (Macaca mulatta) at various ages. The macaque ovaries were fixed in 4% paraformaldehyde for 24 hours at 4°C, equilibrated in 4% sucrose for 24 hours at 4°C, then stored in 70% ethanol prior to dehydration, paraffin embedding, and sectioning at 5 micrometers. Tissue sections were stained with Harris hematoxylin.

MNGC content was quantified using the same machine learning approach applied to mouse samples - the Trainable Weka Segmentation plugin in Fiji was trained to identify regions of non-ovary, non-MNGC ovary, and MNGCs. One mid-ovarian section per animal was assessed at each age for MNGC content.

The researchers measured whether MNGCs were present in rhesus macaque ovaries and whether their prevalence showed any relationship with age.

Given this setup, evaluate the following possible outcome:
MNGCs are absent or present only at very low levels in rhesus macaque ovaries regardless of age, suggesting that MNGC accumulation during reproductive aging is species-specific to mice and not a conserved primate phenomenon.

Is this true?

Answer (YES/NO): NO